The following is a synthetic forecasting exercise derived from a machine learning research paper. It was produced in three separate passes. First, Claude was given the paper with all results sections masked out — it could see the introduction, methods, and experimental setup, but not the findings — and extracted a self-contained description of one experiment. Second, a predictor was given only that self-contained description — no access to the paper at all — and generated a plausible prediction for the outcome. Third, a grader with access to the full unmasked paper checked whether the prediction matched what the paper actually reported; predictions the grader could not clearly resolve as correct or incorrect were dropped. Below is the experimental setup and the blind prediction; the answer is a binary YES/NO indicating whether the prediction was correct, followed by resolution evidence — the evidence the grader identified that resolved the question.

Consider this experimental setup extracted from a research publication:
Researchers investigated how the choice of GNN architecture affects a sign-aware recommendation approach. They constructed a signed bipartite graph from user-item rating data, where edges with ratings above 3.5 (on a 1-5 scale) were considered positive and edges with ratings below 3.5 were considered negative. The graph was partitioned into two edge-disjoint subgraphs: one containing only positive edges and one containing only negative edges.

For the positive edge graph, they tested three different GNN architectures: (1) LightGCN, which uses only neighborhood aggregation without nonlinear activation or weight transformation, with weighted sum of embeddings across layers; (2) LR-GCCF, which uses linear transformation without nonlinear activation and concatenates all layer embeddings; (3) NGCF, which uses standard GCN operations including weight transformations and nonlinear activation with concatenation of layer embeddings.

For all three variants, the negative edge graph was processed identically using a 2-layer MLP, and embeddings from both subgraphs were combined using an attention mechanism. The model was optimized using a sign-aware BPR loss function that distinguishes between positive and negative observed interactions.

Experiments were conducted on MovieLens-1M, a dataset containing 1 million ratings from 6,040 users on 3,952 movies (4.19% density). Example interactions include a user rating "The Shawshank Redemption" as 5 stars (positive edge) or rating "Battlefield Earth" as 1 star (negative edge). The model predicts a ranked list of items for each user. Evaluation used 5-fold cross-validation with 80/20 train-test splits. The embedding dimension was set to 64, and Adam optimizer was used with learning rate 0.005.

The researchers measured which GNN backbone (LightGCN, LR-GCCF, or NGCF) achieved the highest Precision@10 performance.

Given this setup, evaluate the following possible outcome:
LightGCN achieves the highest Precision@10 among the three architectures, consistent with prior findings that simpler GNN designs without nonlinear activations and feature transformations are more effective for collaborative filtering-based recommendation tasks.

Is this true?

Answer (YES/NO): YES